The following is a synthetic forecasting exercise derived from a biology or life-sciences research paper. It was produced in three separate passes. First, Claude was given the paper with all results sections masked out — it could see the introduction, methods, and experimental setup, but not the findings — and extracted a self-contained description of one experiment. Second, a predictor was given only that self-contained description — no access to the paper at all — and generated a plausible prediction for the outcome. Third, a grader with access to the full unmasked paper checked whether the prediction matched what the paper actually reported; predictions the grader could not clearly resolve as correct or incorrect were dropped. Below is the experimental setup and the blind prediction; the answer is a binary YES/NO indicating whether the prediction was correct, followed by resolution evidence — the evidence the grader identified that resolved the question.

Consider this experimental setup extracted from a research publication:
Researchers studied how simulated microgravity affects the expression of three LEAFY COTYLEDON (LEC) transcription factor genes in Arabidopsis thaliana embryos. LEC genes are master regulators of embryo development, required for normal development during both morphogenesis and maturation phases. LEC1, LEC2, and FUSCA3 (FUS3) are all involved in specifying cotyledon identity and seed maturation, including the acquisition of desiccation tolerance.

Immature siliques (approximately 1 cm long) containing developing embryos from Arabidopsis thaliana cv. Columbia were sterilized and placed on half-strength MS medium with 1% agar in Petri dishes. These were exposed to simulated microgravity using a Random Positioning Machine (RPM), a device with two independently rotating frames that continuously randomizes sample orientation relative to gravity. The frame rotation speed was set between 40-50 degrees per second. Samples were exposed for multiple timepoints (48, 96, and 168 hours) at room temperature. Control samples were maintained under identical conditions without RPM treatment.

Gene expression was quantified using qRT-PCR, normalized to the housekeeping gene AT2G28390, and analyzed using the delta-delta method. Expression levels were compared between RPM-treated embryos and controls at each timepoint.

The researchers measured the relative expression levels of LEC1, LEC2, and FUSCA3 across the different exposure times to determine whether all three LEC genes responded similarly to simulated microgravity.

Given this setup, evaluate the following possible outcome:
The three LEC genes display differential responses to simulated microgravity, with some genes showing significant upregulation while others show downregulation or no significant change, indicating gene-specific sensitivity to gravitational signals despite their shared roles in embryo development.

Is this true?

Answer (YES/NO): YES